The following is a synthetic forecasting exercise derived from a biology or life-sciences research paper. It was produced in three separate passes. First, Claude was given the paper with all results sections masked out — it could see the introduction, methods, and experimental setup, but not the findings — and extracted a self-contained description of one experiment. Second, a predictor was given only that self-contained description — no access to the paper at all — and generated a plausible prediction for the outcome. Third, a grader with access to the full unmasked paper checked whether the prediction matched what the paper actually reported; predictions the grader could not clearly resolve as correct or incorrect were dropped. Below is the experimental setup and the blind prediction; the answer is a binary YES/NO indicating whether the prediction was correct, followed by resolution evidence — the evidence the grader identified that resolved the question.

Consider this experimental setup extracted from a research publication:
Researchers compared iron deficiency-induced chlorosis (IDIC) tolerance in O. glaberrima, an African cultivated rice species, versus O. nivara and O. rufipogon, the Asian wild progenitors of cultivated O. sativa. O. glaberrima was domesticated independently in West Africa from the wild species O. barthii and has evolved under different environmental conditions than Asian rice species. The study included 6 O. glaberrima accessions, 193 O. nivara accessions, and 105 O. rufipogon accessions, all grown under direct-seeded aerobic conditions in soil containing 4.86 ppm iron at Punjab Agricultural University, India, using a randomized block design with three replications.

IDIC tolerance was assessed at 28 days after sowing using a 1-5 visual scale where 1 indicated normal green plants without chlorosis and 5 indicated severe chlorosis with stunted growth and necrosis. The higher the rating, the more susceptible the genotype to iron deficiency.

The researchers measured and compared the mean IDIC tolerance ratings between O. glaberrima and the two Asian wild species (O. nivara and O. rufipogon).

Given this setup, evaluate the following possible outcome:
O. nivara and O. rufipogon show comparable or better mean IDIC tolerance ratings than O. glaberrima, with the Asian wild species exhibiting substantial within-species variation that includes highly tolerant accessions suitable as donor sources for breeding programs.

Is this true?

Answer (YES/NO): YES